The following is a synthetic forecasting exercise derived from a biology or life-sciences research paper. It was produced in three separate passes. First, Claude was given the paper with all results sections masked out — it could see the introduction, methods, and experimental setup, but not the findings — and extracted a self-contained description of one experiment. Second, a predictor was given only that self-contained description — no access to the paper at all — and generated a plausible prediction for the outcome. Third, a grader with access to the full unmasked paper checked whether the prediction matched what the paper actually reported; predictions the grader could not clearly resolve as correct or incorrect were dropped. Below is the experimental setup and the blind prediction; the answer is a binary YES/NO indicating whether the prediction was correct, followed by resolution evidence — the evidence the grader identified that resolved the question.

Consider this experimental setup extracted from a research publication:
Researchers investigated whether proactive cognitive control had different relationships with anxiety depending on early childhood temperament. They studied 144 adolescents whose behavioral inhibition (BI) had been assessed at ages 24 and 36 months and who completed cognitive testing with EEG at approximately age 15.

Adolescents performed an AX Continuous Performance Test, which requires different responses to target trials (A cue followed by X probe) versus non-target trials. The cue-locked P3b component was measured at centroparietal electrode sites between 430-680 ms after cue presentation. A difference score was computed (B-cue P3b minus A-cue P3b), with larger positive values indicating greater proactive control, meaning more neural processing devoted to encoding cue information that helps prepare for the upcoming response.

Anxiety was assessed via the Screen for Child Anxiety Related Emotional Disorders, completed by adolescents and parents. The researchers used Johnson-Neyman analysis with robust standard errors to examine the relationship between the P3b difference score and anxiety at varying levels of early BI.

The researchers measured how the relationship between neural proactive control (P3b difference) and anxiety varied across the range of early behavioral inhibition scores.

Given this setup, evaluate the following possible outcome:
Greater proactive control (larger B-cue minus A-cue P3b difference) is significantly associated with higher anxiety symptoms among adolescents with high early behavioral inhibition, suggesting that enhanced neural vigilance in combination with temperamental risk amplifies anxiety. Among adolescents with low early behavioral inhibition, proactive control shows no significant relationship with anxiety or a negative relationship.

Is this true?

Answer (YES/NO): NO